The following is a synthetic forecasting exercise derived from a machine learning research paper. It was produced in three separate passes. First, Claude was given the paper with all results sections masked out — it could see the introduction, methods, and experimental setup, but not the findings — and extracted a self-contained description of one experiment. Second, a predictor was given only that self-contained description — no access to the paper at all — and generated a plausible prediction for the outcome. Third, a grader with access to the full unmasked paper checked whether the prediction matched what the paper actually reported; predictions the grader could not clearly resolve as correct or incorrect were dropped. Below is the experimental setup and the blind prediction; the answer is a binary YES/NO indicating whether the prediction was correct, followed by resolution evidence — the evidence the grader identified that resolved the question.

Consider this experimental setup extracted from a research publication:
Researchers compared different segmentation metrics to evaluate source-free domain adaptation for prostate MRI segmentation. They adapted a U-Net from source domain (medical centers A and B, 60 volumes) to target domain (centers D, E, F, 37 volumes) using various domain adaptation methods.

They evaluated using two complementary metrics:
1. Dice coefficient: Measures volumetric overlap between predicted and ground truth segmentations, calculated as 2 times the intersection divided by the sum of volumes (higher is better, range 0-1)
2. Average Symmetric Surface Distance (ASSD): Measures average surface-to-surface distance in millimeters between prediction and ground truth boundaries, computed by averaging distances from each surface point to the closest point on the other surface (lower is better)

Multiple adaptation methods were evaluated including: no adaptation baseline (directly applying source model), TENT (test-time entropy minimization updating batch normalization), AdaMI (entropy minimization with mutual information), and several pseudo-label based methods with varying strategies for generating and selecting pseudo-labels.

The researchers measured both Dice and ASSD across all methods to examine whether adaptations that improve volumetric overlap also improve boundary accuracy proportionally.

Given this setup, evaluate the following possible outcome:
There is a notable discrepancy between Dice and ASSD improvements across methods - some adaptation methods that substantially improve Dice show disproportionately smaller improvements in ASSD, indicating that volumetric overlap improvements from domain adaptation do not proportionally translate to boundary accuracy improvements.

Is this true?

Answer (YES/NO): YES